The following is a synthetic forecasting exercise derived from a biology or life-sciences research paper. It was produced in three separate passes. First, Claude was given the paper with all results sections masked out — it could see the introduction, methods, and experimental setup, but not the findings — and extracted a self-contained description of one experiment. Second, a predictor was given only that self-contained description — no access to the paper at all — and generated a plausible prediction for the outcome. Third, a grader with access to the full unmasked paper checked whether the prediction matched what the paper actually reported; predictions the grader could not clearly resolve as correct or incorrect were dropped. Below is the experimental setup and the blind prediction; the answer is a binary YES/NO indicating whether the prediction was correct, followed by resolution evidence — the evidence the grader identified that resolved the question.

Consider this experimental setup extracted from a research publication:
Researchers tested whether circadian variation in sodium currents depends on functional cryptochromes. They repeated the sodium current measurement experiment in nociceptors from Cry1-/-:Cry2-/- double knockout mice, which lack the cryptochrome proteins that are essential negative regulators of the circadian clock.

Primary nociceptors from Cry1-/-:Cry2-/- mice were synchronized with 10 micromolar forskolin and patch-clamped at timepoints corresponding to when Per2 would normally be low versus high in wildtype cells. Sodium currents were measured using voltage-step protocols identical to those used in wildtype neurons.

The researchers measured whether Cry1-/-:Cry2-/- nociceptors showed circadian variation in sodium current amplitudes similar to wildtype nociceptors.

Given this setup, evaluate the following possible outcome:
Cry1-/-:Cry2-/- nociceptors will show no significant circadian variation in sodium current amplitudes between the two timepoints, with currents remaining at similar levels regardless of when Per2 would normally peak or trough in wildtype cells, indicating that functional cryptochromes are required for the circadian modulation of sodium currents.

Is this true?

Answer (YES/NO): YES